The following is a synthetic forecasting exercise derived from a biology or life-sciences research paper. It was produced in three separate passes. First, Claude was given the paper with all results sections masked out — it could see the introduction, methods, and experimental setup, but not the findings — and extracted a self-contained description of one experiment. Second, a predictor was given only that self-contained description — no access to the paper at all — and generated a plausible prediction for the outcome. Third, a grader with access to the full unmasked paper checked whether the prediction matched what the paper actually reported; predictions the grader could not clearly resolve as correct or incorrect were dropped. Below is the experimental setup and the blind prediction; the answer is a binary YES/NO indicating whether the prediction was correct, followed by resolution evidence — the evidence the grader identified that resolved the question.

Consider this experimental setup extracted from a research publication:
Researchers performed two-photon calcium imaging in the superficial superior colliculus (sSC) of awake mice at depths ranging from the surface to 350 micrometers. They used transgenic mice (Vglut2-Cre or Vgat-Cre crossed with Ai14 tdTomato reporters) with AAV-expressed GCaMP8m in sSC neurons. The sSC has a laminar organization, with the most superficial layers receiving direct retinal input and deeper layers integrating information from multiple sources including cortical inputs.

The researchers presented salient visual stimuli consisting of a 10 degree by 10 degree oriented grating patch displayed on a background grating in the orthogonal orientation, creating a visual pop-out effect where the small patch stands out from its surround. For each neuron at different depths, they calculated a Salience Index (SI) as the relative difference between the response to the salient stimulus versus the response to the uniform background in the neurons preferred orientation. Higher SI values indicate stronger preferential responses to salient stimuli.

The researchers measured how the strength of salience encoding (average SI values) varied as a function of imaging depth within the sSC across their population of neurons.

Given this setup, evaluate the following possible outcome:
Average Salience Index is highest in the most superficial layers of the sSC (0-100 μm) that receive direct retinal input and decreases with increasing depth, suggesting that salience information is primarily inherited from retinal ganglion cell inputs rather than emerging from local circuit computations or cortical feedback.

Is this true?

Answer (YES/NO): NO